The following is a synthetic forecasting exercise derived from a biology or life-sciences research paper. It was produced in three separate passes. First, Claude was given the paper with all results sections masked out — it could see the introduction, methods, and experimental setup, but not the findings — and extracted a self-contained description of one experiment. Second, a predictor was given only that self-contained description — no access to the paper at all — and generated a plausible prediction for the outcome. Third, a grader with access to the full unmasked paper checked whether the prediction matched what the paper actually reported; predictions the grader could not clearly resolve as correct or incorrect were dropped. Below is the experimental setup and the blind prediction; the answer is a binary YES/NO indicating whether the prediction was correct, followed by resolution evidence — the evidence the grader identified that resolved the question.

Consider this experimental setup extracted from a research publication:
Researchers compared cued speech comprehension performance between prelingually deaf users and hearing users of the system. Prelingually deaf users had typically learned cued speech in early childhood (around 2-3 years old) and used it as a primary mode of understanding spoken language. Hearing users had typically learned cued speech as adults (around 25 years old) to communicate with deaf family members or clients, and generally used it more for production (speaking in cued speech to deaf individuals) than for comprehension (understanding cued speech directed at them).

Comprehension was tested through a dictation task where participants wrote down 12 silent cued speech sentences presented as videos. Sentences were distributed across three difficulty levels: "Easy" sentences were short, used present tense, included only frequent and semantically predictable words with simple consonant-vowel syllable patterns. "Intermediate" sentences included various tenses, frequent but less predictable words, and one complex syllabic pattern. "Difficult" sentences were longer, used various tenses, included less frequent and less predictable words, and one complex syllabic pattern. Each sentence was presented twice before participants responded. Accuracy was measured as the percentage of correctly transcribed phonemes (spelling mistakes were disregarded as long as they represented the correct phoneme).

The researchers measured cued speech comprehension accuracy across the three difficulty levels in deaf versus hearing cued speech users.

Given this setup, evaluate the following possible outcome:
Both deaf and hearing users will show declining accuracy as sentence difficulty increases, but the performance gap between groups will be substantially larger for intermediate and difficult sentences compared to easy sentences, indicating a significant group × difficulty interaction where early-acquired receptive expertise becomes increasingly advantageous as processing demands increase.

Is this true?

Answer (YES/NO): NO